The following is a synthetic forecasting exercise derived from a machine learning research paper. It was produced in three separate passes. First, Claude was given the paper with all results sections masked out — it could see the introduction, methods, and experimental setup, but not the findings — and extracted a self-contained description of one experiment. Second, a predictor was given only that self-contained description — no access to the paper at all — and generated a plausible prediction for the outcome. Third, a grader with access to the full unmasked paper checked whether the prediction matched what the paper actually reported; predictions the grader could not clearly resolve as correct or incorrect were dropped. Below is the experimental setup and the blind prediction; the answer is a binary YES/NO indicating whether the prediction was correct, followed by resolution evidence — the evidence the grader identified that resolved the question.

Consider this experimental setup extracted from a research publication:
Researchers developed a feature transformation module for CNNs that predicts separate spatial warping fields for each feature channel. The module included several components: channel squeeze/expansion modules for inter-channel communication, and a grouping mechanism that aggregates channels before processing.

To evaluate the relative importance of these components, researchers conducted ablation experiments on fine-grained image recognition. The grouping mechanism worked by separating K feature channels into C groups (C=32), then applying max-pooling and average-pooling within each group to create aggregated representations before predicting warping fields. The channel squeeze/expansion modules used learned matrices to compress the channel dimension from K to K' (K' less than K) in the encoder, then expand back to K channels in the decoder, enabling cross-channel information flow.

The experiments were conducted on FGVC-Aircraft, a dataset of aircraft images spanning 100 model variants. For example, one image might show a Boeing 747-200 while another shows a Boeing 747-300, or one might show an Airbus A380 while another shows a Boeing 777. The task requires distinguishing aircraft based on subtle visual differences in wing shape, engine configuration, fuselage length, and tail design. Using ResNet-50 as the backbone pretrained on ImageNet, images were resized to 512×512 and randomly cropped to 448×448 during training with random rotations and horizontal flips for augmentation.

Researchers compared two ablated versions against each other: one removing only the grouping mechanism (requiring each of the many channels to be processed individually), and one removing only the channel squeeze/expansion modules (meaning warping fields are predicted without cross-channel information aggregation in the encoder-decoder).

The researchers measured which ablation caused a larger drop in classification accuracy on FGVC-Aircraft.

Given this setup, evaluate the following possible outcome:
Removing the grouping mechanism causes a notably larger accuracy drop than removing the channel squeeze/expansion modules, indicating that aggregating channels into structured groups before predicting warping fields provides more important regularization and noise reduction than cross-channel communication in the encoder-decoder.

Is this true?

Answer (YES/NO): YES